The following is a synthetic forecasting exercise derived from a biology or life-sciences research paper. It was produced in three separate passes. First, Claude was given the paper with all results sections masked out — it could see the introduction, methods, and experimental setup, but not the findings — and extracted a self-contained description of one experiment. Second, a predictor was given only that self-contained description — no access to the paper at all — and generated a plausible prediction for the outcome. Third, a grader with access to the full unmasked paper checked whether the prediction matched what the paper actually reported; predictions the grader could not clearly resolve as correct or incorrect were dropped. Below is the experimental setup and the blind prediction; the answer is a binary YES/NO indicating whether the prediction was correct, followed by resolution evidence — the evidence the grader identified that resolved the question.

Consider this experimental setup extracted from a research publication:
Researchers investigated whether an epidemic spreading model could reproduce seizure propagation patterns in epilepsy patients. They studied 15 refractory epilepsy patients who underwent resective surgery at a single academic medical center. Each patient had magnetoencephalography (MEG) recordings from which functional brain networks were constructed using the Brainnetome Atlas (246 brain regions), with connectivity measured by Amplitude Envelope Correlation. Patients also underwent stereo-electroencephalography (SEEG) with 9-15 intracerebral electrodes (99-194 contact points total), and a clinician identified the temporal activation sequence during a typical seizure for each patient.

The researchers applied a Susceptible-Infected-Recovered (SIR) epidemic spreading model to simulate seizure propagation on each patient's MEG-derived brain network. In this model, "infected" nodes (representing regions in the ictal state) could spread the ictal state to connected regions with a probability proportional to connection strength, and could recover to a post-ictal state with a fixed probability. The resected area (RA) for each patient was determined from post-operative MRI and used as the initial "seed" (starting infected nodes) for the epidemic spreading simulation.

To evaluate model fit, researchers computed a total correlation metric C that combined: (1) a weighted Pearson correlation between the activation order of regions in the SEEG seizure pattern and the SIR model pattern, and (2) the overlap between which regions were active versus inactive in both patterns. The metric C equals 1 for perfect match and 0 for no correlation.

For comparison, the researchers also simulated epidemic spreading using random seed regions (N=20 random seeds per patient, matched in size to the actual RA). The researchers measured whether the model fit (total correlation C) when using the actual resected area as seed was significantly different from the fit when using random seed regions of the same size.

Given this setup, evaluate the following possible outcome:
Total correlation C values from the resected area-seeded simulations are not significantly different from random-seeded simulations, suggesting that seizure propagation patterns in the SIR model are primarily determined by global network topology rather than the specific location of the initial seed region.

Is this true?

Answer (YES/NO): NO